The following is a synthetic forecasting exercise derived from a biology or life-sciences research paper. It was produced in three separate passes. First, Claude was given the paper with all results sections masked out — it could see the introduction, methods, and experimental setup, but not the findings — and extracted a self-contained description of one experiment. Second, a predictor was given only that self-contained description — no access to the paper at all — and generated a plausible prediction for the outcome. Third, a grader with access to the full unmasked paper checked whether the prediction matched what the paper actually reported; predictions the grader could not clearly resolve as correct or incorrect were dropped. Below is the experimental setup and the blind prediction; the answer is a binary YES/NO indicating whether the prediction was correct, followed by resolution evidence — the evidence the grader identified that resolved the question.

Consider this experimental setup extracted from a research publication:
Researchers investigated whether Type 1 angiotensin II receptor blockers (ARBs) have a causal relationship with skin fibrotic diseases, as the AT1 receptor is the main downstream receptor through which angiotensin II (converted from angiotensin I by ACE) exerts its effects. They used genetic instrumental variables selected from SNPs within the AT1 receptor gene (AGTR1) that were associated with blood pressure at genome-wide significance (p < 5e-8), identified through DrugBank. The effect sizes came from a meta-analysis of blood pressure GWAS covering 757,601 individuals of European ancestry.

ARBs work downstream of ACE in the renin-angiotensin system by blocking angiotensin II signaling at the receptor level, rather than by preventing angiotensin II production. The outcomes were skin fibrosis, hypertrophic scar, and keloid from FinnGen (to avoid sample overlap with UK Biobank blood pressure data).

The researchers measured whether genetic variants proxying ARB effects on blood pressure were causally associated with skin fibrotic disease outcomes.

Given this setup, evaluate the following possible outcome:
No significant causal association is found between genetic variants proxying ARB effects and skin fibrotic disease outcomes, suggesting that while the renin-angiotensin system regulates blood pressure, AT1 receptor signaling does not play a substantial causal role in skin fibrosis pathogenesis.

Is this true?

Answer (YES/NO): YES